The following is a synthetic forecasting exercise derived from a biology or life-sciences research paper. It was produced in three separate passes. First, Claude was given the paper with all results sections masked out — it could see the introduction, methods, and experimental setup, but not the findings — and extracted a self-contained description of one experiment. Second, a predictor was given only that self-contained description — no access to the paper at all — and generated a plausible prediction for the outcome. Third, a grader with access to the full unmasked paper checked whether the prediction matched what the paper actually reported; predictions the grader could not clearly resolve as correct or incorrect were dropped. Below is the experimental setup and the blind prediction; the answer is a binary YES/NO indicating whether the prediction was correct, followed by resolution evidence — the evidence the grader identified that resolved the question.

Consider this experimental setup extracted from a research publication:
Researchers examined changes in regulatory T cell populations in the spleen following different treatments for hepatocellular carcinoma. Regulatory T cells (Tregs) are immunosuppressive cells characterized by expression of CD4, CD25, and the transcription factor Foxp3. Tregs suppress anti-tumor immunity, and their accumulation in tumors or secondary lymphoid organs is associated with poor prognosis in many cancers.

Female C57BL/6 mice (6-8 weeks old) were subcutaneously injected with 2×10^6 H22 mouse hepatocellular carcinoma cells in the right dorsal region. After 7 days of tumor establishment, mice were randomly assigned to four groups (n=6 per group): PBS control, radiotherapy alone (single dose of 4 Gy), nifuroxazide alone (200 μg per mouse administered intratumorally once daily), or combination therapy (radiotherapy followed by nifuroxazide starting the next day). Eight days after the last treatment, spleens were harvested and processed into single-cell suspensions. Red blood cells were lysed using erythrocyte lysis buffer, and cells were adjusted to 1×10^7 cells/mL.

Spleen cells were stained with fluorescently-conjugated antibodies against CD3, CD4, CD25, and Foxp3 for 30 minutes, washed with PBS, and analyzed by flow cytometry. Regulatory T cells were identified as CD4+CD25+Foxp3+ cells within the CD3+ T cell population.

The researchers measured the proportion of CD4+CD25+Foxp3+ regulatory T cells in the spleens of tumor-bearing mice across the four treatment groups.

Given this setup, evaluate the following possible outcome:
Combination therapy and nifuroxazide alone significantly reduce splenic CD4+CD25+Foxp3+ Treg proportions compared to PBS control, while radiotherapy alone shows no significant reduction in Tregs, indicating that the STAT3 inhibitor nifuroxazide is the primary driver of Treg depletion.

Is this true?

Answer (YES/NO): NO